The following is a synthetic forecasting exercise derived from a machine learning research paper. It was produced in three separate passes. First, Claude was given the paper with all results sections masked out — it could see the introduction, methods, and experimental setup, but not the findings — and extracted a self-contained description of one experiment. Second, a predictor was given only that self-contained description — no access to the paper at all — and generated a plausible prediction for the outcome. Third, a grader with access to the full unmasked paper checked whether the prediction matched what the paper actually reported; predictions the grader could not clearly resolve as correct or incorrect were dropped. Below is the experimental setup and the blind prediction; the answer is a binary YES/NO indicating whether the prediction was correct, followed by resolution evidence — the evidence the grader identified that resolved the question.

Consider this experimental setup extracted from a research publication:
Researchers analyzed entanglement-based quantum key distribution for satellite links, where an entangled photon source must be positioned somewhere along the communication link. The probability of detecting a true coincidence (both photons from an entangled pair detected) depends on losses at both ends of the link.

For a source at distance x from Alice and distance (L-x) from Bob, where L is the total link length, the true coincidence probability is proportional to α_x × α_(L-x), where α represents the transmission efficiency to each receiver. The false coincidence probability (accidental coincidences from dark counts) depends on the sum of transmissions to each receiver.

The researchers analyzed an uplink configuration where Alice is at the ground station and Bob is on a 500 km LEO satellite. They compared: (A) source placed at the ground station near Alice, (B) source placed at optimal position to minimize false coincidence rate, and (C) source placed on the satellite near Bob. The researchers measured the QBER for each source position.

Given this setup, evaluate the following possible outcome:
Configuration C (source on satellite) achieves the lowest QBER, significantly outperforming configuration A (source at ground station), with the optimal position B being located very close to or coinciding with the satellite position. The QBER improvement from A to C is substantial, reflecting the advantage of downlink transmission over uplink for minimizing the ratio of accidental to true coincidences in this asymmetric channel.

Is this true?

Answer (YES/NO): NO